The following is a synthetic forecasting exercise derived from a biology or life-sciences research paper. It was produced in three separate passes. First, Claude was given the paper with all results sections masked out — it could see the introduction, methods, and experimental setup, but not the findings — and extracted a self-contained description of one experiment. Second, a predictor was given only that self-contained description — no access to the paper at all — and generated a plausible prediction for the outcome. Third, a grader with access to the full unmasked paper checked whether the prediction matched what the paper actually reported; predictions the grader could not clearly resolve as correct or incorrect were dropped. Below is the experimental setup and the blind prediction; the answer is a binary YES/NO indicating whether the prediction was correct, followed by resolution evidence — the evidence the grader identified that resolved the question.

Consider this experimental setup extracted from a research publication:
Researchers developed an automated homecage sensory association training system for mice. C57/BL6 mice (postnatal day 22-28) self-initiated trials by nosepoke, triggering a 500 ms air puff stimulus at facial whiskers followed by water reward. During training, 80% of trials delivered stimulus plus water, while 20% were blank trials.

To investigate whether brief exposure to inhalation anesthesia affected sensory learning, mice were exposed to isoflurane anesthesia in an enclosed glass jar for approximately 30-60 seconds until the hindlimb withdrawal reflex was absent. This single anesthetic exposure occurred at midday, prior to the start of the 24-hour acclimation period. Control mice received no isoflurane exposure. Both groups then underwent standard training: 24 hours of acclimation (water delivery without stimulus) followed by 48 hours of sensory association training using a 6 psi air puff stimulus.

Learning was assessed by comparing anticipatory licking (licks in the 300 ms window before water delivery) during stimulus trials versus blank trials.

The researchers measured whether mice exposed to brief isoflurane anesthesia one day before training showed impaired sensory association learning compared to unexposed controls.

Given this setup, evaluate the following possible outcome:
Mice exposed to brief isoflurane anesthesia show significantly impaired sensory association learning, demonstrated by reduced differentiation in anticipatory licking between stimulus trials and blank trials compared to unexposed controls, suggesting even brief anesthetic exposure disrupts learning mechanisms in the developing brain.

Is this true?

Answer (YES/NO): YES